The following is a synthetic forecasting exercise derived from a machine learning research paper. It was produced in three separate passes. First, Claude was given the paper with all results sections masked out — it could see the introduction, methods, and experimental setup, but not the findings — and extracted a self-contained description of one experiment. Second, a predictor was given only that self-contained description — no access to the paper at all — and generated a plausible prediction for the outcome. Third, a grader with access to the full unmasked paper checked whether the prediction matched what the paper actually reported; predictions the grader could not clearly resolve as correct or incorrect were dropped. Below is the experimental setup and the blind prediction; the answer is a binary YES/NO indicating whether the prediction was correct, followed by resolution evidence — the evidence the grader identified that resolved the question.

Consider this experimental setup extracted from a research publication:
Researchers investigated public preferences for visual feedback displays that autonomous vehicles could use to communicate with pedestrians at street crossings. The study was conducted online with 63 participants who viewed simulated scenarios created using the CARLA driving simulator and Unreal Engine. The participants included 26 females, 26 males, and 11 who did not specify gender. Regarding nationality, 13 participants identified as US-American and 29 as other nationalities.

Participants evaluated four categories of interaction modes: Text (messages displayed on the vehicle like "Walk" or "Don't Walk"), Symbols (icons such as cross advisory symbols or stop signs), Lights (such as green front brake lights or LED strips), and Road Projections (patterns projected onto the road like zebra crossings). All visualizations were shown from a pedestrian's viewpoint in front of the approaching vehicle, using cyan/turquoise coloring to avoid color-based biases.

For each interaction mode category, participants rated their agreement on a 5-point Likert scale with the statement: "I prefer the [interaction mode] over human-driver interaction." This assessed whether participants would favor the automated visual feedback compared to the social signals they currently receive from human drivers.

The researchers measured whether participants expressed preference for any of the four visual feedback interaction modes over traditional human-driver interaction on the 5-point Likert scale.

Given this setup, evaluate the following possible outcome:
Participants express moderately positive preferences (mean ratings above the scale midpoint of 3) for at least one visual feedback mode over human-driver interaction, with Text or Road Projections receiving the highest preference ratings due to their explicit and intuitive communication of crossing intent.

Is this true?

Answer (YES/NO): NO